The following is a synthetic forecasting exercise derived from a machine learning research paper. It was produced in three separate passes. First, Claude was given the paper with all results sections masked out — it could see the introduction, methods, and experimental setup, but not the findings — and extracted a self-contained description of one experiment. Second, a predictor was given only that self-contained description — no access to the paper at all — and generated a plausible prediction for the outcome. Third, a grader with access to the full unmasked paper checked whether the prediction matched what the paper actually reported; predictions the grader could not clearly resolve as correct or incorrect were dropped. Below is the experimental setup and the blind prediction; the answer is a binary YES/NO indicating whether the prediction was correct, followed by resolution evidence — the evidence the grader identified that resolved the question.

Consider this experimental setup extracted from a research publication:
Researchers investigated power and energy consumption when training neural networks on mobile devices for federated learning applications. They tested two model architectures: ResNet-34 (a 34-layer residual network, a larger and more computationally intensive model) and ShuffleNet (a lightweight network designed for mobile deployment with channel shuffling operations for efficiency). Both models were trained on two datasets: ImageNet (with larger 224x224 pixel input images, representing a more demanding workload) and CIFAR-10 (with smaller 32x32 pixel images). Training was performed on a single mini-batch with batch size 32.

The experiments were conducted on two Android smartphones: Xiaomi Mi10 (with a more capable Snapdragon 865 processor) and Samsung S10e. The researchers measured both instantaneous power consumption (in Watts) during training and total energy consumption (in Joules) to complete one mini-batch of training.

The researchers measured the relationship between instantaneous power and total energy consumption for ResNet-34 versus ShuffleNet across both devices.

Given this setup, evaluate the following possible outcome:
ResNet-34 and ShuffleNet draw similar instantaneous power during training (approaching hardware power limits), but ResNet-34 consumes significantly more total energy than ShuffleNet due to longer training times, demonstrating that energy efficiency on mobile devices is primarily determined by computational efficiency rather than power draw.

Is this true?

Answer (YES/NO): NO